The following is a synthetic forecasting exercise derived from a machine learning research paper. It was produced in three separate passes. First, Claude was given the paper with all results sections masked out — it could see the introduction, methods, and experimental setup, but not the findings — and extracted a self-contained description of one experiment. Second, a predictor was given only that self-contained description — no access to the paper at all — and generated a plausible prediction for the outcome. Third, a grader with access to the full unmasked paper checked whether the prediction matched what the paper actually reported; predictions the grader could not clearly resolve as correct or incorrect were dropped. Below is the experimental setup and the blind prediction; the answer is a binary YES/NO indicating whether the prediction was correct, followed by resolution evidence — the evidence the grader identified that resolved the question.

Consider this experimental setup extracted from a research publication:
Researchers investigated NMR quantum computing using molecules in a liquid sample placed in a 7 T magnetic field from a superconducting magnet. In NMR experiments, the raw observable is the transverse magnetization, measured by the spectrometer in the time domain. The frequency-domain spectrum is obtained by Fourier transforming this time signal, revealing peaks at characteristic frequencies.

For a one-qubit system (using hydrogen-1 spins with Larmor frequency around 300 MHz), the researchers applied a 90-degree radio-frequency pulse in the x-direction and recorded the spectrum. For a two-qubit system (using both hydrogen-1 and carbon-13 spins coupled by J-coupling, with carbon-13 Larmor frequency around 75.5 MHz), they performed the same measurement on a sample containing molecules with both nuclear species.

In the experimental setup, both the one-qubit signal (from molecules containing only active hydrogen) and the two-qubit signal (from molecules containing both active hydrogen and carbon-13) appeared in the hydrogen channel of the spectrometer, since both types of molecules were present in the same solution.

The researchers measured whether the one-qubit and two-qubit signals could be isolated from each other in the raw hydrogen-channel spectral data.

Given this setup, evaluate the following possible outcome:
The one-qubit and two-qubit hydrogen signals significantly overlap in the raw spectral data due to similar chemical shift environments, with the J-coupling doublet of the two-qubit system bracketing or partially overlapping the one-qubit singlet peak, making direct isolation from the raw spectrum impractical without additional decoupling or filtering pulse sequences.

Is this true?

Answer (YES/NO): YES